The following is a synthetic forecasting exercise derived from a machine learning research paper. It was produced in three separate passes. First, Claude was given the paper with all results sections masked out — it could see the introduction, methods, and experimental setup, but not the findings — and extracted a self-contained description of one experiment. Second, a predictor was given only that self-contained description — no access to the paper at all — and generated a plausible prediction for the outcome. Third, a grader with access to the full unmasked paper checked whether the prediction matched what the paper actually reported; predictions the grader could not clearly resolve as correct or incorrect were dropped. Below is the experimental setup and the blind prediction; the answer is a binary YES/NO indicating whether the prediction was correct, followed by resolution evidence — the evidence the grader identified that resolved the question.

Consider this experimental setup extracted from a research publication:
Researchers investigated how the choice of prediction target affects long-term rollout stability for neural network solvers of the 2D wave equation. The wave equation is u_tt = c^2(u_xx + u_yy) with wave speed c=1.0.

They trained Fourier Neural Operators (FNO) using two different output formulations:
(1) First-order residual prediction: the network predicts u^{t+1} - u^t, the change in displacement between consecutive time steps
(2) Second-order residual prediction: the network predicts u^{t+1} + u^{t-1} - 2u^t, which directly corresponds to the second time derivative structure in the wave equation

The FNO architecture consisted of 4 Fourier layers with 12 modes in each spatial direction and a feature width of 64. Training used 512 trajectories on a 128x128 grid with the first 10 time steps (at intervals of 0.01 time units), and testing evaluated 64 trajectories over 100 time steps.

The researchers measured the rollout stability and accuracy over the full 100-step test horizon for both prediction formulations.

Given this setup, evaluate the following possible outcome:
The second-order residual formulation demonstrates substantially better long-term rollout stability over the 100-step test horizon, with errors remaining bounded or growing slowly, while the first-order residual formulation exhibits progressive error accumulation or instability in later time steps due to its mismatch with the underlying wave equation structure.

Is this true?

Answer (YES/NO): YES